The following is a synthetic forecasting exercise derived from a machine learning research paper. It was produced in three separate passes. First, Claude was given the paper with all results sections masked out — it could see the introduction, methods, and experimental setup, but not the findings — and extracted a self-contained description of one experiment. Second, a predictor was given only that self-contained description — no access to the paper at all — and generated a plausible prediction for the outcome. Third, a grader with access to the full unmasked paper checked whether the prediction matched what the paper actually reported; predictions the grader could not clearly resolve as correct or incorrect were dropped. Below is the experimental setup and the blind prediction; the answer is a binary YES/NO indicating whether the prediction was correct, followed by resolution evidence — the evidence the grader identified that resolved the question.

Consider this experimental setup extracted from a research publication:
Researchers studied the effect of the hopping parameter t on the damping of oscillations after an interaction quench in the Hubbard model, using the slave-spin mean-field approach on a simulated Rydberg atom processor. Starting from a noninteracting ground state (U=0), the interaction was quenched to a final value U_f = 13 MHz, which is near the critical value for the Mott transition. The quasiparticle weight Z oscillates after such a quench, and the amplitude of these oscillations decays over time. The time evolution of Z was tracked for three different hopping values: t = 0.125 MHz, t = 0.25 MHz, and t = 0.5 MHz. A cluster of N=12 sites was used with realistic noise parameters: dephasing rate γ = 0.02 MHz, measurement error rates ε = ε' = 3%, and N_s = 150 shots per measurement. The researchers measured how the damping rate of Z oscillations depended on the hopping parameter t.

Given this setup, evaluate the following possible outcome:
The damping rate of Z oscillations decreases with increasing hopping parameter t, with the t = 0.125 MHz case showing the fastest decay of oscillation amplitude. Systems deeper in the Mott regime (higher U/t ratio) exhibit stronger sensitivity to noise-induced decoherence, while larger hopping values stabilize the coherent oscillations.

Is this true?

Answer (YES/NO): NO